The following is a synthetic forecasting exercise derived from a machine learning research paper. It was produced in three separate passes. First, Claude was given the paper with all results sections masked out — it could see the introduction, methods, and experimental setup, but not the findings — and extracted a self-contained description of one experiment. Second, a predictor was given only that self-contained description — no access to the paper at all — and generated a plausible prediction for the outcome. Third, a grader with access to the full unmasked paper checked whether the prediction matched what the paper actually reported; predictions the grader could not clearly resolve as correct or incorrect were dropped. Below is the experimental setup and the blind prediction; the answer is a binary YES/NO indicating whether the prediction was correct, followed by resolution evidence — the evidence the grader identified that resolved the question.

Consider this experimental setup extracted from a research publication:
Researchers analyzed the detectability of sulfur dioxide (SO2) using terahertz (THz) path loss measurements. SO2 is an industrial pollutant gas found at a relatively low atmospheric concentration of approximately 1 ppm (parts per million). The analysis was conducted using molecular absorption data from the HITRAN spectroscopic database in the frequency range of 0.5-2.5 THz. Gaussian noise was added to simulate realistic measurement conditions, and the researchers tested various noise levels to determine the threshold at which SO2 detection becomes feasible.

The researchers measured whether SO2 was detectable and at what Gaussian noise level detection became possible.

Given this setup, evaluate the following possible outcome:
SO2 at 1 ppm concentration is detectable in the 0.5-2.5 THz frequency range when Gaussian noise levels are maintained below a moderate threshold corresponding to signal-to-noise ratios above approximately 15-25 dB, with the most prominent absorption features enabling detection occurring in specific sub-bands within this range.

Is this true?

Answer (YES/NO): NO